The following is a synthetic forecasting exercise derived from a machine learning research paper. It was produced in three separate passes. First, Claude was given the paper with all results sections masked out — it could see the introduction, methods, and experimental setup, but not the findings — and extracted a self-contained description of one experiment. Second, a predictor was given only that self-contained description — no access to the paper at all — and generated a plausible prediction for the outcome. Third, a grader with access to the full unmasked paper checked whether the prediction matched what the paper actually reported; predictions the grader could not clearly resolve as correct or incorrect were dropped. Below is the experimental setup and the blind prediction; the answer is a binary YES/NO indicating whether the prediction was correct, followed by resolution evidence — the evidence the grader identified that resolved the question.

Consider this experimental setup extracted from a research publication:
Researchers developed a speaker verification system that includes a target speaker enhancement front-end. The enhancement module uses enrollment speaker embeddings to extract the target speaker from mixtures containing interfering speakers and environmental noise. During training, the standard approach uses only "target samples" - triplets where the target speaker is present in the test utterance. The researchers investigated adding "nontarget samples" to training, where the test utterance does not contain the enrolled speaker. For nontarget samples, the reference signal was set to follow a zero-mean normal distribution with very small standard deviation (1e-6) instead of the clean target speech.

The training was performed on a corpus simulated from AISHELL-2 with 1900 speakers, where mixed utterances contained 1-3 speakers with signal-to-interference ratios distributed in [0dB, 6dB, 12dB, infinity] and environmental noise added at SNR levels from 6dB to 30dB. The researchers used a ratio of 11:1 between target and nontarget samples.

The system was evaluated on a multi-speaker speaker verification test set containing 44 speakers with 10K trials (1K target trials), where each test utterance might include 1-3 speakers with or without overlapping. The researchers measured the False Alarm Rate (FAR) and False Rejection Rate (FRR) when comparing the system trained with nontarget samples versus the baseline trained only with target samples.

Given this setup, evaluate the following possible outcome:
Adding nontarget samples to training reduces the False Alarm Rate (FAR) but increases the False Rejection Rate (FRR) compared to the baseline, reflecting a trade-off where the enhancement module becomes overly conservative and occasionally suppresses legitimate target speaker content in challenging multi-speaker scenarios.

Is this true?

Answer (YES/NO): NO